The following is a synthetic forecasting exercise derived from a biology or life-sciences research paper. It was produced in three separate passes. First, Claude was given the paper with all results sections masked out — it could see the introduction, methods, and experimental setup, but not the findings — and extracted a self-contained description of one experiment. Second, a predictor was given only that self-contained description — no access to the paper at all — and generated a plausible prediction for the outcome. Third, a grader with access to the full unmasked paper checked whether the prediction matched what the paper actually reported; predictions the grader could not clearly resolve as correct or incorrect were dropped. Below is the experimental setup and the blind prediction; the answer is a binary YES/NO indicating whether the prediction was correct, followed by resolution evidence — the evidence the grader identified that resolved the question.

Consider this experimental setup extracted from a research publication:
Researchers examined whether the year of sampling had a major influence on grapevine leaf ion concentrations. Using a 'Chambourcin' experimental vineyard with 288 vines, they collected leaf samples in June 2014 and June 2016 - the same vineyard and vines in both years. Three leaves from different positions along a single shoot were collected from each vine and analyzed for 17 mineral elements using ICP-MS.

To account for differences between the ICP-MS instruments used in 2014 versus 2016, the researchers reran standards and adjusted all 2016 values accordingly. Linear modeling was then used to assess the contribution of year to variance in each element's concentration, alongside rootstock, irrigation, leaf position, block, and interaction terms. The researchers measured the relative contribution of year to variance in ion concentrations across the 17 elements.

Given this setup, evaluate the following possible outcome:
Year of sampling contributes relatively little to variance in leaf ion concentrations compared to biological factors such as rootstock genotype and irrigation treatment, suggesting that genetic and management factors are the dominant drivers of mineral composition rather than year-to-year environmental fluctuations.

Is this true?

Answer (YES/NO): NO